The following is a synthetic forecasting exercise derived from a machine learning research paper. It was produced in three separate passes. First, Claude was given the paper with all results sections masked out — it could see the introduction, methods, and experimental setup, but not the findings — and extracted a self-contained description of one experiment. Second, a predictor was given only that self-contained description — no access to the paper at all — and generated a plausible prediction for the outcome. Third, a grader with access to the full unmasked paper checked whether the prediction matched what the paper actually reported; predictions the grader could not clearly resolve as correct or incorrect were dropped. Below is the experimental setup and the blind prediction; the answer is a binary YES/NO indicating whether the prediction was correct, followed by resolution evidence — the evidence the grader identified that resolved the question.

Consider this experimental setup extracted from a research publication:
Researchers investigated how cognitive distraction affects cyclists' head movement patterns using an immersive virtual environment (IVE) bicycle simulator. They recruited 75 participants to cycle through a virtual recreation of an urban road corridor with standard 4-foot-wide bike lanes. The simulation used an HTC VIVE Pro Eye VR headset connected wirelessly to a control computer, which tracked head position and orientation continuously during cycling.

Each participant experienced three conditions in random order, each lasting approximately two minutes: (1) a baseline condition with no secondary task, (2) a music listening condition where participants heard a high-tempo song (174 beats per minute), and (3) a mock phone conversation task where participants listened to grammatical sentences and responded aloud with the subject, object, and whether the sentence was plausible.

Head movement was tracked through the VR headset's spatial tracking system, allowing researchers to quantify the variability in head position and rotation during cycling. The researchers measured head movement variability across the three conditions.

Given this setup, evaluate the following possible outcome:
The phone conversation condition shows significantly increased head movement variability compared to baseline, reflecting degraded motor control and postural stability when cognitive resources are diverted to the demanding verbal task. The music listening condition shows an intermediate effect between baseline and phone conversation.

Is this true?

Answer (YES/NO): NO